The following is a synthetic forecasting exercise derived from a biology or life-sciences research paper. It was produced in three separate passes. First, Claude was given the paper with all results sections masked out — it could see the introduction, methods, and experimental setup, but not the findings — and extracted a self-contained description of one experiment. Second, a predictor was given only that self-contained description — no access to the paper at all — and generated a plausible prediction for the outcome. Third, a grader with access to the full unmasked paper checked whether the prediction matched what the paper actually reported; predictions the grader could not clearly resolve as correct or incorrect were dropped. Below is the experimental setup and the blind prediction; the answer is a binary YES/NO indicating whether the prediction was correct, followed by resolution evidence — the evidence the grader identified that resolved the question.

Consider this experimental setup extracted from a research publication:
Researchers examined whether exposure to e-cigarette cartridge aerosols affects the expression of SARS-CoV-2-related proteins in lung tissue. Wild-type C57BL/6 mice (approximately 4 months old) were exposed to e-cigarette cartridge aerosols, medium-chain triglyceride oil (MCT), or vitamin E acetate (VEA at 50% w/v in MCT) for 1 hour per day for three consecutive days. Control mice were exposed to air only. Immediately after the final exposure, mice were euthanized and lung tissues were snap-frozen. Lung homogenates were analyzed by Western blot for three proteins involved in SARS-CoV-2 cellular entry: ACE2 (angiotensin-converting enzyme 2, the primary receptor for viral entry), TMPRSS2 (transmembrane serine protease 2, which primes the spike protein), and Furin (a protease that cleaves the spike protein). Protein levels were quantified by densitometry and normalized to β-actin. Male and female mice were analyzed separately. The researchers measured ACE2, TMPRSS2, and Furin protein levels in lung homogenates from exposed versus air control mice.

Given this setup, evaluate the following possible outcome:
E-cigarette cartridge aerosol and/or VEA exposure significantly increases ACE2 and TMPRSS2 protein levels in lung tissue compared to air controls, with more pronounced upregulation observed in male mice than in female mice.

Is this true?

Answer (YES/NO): NO